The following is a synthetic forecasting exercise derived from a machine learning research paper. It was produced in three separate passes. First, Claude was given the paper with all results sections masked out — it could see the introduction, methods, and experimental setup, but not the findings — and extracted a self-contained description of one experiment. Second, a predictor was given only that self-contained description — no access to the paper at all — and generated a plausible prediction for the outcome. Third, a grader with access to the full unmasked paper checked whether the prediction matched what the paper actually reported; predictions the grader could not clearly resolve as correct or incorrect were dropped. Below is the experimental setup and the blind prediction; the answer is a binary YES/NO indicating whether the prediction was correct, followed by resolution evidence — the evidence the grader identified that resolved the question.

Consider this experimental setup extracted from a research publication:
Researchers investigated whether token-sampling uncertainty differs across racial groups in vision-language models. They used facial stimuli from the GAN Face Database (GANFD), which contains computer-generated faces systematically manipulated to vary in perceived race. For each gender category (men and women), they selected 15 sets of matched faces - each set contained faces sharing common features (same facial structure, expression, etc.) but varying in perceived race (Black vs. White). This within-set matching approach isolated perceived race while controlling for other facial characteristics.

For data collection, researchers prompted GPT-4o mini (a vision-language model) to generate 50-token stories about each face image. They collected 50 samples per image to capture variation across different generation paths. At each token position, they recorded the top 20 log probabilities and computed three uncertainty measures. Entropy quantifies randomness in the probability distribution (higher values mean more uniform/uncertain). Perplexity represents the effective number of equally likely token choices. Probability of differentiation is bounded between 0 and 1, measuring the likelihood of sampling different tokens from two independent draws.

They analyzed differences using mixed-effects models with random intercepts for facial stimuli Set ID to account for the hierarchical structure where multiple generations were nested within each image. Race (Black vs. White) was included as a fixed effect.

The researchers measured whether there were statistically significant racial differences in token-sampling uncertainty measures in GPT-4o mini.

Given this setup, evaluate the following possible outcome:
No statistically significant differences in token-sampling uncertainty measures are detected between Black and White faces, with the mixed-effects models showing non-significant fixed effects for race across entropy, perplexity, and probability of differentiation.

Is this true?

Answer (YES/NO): YES